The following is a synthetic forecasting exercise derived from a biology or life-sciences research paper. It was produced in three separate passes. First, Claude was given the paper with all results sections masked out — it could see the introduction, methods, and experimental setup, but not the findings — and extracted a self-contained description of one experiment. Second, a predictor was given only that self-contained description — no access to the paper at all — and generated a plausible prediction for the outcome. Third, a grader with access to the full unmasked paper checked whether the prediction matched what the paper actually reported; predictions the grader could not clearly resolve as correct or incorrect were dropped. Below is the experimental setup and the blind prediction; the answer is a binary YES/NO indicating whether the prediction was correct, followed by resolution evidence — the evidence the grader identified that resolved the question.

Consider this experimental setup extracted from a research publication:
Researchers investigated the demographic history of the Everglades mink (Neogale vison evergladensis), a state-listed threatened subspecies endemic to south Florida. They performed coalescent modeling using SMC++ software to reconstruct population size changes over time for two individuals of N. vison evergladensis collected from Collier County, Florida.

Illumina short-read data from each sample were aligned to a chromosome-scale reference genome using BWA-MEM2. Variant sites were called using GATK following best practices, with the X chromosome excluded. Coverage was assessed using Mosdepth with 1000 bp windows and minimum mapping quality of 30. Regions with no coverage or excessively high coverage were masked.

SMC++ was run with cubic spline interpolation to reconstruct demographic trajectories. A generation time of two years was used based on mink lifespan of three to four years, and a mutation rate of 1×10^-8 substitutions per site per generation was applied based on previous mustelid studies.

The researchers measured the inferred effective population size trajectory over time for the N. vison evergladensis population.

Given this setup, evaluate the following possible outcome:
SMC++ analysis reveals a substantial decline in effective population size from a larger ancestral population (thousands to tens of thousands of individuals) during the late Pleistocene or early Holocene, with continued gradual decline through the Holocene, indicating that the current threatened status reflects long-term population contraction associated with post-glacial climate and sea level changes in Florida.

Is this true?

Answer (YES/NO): NO